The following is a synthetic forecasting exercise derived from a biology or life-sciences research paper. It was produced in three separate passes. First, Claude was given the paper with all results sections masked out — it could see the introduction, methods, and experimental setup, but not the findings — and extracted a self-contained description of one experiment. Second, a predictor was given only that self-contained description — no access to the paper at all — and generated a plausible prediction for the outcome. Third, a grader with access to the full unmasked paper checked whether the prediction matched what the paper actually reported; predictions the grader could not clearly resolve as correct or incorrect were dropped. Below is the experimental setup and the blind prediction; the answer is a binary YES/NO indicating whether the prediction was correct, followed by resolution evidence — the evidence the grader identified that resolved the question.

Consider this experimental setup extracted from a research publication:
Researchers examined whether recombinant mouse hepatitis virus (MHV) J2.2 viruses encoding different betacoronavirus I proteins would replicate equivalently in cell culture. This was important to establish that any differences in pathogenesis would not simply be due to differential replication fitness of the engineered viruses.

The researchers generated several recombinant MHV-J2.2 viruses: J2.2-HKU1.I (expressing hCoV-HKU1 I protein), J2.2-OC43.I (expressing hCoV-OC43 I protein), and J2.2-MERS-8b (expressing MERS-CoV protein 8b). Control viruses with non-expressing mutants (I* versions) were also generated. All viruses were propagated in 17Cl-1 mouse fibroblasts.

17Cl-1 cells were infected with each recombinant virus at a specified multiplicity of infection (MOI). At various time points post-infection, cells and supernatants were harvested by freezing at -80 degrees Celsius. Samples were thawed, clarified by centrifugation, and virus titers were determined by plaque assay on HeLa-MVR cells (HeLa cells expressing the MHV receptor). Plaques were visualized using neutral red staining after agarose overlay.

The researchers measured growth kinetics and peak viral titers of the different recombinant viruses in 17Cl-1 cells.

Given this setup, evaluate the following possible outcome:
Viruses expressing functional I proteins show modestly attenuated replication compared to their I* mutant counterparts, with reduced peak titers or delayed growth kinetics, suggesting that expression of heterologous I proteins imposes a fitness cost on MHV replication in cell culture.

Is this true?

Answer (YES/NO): NO